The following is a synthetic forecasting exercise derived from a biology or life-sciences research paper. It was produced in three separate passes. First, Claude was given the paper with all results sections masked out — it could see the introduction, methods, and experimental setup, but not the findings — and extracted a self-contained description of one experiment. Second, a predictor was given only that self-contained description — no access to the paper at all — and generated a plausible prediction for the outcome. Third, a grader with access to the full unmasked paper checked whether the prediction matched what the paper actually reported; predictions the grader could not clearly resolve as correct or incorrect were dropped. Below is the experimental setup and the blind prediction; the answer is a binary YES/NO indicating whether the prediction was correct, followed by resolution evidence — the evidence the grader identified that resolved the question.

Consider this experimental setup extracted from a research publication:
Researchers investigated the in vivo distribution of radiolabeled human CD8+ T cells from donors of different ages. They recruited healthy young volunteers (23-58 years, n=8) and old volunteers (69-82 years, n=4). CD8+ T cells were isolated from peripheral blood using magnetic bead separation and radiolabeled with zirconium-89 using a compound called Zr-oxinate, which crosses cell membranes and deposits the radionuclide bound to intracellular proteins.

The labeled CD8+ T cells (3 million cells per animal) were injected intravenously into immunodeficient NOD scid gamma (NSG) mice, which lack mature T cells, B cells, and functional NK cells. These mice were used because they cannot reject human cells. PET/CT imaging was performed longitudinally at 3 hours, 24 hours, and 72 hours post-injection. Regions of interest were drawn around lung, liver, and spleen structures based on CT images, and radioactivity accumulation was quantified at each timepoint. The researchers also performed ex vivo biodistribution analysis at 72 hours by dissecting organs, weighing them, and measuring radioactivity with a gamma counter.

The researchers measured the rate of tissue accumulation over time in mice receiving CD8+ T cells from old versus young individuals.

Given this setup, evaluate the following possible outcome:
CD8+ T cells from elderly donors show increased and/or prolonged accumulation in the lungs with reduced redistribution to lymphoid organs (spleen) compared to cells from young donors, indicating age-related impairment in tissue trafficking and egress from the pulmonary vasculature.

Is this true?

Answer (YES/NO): YES